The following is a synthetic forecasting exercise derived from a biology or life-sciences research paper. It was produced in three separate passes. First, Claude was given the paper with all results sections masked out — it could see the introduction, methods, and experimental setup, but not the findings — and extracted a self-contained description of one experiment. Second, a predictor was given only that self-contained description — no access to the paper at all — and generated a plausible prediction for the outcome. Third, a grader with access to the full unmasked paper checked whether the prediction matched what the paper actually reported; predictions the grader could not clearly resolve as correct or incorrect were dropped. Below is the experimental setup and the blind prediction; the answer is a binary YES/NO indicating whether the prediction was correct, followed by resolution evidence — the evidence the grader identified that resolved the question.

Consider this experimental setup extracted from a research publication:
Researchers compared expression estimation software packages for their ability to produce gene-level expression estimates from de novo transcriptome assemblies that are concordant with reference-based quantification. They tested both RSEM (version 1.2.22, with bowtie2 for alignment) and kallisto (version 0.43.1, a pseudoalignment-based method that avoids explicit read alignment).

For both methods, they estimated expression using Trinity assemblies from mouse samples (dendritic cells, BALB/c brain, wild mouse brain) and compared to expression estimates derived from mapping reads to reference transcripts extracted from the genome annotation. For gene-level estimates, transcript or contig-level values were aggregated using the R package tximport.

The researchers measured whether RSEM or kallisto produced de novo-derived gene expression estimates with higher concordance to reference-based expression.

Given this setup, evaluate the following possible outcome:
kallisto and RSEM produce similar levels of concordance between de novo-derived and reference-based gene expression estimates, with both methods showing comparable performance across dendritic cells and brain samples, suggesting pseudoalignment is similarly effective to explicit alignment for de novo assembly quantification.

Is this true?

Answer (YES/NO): NO